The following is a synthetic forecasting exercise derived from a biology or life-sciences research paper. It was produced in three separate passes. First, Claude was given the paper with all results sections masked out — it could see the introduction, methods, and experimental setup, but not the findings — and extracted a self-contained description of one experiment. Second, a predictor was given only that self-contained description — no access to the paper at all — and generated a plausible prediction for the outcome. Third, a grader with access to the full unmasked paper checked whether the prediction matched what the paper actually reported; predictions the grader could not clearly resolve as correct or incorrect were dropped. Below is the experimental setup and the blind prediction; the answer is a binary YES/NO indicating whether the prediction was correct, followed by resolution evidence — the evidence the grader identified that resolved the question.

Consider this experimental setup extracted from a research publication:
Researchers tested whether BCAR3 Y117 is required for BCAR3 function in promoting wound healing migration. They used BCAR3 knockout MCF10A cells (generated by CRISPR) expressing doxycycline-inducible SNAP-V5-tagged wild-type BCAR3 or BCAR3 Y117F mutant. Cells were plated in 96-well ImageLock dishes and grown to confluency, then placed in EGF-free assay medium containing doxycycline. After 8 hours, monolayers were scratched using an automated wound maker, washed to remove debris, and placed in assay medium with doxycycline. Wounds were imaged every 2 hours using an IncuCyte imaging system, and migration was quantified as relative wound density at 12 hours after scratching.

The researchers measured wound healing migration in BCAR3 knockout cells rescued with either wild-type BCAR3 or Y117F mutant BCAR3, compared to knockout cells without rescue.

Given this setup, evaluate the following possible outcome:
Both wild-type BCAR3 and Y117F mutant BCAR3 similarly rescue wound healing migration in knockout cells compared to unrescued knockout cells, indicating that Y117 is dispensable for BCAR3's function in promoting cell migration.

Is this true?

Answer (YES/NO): NO